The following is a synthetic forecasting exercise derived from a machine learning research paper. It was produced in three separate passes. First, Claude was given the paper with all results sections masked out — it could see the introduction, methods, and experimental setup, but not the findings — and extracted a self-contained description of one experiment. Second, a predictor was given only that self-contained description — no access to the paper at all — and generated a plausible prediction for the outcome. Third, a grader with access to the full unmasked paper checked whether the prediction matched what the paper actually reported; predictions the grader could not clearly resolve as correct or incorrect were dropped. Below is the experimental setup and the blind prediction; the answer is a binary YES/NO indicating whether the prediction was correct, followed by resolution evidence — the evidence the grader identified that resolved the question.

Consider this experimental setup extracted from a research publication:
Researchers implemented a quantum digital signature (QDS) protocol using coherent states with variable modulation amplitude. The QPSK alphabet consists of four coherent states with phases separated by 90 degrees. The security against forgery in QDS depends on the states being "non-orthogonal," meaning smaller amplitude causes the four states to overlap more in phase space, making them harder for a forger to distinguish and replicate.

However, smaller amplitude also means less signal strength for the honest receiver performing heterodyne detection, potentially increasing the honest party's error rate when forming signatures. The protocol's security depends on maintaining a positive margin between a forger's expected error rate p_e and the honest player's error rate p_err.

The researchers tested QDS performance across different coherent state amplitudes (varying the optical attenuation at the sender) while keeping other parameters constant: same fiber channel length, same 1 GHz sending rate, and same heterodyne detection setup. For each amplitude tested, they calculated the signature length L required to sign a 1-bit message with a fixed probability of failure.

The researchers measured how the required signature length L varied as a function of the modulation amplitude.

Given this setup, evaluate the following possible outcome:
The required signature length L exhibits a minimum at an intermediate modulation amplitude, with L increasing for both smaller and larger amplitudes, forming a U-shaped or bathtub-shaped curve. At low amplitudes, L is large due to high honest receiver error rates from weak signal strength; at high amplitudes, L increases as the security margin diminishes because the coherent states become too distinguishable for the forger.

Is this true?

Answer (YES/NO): NO